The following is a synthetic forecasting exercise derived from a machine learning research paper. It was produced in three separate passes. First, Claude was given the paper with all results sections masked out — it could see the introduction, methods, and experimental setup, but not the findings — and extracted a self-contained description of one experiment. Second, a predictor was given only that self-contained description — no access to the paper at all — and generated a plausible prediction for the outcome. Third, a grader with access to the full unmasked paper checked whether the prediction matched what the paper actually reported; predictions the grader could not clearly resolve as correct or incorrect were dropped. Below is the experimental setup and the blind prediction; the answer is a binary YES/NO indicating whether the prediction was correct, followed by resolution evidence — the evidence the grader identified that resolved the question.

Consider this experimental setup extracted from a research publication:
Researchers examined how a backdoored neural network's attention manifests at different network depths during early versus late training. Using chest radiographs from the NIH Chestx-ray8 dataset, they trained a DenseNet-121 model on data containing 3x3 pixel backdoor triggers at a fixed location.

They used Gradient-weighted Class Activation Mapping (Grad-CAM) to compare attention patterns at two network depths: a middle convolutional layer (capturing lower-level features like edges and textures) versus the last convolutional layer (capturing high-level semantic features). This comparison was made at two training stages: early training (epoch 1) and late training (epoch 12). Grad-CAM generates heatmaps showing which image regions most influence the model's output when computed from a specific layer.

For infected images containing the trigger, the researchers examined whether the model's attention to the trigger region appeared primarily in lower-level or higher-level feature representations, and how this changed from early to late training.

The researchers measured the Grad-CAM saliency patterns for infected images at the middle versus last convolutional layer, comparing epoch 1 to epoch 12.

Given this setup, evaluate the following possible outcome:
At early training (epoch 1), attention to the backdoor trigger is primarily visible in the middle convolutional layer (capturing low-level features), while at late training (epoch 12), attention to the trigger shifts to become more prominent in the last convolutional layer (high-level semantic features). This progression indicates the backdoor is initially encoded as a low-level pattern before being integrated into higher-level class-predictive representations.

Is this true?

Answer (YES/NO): NO